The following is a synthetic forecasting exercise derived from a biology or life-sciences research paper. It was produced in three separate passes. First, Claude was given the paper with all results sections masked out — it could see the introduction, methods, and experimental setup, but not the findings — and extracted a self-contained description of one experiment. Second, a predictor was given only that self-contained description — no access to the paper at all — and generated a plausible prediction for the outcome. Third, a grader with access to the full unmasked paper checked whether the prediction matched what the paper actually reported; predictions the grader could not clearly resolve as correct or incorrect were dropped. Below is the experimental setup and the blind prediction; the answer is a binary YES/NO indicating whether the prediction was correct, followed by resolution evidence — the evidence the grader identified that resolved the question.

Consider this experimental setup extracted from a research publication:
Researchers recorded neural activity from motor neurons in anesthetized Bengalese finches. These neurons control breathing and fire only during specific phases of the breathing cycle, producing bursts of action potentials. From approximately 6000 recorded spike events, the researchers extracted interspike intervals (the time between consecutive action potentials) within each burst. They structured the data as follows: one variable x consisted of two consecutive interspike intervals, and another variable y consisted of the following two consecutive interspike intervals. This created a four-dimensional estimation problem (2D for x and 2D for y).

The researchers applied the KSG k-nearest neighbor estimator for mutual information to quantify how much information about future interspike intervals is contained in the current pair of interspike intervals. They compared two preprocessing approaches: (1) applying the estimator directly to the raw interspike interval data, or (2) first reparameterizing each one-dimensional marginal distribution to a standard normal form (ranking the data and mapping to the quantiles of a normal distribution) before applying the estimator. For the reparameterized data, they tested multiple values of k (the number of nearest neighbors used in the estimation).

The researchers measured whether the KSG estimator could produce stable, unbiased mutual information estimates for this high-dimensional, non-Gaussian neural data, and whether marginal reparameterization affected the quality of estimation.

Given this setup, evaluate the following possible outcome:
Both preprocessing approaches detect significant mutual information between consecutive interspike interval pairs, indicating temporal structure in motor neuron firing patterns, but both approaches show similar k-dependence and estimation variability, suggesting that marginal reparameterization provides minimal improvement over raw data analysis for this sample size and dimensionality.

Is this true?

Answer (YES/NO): NO